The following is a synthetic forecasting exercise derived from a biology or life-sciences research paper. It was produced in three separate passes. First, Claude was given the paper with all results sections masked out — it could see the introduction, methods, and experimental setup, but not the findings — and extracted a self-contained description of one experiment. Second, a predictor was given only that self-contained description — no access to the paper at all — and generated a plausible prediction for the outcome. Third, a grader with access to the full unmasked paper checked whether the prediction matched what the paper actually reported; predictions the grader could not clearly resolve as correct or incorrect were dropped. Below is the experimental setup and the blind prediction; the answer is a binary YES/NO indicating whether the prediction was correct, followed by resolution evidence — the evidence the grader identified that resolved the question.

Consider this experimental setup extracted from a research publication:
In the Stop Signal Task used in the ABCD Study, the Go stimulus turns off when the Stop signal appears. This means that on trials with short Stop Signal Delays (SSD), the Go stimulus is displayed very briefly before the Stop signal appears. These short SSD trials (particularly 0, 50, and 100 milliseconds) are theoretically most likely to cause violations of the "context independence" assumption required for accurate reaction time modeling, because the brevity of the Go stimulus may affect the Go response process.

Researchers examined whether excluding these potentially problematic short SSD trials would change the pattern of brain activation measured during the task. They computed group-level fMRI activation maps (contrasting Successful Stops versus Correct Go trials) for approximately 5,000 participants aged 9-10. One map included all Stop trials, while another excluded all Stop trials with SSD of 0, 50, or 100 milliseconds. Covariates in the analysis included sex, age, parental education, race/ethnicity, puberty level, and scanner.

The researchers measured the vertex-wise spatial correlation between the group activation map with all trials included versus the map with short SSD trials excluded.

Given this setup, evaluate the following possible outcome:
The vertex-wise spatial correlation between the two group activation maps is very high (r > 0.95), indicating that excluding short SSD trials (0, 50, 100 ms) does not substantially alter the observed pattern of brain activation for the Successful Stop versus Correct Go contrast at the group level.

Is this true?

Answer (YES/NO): YES